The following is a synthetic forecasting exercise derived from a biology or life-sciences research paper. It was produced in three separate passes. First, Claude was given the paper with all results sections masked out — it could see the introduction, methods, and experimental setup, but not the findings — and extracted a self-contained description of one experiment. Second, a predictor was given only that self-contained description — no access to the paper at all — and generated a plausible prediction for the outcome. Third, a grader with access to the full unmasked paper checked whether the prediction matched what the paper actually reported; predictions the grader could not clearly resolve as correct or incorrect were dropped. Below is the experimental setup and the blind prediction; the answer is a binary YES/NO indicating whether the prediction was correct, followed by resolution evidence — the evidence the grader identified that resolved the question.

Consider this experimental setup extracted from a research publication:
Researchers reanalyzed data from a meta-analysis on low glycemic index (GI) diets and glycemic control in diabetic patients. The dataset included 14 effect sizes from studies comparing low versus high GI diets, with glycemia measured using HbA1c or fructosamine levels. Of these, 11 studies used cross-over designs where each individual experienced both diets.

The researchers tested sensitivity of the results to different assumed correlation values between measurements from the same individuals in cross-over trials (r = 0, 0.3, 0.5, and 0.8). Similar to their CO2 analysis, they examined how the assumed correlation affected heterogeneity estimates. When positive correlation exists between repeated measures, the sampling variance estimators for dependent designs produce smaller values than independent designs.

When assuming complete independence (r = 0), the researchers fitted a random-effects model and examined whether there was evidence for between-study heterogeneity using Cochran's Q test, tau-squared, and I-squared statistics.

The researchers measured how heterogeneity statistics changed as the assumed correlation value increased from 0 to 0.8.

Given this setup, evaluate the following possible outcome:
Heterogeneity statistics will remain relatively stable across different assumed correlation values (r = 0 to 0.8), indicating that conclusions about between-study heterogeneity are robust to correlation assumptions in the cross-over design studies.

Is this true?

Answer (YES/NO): NO